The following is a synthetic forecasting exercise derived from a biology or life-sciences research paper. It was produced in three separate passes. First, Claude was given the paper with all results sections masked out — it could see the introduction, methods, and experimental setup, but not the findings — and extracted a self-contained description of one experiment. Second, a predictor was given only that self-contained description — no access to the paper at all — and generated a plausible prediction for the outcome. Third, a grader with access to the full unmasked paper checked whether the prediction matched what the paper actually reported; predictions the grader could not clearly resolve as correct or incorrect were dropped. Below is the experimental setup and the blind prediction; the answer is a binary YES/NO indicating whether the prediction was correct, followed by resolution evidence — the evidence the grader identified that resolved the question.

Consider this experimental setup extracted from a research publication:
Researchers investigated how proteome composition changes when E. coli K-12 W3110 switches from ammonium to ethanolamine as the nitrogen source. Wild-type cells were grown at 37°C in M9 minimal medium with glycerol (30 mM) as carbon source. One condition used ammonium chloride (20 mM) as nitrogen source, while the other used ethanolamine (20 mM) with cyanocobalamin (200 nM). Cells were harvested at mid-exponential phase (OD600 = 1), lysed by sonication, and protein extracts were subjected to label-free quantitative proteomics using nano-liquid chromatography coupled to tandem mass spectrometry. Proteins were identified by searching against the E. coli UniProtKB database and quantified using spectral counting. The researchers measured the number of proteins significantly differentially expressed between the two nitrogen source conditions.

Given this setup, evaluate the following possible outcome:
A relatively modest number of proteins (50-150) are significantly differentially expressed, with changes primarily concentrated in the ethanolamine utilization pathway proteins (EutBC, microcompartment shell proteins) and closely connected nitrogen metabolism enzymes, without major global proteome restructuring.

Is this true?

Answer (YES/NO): YES